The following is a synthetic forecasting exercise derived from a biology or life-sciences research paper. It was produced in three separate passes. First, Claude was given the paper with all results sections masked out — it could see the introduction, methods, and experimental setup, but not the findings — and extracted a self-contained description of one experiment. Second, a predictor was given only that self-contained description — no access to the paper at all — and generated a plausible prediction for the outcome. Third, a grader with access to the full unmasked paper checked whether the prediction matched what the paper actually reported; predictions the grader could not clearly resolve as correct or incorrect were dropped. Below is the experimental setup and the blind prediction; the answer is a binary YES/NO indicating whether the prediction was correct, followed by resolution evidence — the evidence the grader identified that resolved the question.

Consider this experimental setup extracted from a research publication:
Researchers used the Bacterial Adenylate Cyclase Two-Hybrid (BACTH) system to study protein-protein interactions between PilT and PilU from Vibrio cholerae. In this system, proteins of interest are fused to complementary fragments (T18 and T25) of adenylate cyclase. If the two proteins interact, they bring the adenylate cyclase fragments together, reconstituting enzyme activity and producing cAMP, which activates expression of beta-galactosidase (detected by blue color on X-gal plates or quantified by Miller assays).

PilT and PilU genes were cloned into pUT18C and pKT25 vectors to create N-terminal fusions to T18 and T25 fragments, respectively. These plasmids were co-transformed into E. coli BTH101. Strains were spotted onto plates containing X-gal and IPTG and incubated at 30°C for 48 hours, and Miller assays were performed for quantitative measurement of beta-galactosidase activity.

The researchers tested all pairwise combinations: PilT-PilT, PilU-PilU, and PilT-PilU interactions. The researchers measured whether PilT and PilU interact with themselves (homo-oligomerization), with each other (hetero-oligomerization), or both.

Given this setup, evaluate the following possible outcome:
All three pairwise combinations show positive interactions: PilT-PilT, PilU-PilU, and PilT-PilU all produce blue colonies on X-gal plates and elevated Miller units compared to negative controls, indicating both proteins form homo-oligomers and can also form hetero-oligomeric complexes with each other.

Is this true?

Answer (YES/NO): YES